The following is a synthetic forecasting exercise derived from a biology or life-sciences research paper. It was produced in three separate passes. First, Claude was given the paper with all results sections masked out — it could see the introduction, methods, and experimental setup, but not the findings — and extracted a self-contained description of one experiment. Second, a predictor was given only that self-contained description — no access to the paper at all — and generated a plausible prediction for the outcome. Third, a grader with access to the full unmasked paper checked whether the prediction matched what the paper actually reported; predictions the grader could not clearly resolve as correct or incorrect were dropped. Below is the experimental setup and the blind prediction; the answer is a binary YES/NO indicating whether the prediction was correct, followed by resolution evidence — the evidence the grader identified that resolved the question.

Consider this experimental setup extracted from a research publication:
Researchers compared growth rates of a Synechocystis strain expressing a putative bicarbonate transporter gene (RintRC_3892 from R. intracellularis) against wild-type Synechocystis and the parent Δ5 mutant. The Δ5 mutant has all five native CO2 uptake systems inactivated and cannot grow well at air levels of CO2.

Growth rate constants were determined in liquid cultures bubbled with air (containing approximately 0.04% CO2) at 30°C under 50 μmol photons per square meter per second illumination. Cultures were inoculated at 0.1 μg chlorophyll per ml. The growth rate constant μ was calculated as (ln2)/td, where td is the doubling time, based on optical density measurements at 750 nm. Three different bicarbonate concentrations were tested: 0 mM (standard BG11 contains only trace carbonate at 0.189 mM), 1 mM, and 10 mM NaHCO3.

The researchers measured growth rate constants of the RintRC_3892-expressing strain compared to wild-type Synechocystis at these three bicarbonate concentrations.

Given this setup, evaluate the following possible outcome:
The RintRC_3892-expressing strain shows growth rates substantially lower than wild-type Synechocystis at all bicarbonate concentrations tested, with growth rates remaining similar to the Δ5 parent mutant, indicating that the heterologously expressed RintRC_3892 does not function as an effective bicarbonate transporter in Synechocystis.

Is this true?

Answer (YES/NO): NO